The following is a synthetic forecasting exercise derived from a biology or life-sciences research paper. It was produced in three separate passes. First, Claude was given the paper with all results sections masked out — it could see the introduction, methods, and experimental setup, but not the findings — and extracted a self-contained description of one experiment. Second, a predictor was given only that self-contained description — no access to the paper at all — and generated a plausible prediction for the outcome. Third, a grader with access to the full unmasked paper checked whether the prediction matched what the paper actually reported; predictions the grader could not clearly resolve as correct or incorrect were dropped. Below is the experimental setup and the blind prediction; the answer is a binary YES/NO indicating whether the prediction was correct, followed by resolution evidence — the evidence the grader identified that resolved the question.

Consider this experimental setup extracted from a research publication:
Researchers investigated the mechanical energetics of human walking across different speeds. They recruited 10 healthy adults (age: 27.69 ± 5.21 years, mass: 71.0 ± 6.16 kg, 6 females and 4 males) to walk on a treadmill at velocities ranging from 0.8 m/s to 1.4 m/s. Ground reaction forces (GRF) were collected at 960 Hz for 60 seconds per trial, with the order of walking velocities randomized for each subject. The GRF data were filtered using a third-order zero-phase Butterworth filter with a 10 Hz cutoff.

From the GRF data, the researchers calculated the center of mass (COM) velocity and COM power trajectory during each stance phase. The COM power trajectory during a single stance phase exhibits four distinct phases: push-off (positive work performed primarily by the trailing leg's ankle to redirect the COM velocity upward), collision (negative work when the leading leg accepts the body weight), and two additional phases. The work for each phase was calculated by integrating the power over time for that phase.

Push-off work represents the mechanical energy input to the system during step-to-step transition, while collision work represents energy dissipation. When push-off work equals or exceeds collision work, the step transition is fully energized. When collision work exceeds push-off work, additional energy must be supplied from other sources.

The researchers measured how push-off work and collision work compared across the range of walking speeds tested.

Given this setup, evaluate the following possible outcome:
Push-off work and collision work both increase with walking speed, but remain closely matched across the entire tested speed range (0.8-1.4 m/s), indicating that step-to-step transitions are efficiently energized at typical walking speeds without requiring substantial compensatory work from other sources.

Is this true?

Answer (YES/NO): NO